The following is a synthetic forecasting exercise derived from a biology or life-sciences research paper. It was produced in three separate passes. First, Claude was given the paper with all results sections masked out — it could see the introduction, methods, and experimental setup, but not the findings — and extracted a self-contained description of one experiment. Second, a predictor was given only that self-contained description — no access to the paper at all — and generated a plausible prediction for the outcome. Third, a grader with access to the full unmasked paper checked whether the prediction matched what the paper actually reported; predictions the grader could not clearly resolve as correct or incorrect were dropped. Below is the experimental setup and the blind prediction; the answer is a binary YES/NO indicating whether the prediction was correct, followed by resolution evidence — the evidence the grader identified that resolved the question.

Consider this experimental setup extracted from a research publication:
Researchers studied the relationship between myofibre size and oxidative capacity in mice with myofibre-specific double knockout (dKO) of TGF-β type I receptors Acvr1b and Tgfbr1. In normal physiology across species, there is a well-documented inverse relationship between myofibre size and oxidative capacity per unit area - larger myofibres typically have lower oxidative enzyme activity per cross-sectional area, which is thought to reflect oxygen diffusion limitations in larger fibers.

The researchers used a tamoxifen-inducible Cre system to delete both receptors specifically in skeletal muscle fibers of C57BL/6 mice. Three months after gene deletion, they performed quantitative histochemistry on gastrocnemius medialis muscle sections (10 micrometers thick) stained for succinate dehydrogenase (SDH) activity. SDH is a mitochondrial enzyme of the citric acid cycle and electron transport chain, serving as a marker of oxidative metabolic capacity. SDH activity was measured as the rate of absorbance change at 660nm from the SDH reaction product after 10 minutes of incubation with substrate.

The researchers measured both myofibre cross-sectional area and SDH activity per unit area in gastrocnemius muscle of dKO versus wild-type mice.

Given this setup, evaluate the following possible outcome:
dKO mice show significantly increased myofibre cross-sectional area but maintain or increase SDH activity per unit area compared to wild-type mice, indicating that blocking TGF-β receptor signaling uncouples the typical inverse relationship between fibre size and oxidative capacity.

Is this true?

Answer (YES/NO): YES